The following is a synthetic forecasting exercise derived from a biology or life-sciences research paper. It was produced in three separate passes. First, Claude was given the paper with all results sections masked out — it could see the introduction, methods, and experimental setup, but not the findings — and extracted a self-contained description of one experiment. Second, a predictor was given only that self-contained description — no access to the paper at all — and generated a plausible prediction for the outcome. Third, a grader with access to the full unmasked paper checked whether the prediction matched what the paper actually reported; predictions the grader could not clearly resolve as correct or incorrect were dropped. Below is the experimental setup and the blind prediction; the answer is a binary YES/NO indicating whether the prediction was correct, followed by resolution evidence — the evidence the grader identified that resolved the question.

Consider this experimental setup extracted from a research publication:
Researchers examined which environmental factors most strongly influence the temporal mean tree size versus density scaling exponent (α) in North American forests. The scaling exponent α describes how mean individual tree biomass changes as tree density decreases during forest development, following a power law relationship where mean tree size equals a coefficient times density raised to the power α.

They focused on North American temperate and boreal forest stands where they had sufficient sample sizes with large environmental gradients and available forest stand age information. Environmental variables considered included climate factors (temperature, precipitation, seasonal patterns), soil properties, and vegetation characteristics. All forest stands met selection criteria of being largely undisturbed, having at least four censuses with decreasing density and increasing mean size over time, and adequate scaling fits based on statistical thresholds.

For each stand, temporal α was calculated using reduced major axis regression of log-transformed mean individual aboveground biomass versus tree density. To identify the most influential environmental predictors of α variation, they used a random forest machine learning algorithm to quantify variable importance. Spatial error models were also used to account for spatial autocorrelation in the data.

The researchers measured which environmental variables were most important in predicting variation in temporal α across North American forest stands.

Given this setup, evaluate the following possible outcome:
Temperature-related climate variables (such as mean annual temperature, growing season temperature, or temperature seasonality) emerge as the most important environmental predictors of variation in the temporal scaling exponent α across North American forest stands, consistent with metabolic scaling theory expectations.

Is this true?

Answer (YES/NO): NO